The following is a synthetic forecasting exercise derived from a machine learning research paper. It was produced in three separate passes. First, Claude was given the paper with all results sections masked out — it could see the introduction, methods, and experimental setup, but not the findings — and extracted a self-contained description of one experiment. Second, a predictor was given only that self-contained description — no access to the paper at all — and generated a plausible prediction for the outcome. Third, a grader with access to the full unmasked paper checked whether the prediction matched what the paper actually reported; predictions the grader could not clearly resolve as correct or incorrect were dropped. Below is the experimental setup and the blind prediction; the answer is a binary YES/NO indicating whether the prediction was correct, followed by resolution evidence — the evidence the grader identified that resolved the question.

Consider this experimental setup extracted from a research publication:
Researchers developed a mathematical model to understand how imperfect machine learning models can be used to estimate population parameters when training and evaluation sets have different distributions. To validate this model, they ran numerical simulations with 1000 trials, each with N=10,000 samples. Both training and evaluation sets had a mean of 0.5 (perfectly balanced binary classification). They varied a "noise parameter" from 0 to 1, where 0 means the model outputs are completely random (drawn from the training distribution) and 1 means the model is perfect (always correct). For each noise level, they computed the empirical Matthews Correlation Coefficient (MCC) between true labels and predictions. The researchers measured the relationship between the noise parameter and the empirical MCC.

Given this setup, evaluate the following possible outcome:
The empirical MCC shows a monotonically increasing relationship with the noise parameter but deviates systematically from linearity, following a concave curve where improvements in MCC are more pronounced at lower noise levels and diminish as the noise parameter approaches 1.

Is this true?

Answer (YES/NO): NO